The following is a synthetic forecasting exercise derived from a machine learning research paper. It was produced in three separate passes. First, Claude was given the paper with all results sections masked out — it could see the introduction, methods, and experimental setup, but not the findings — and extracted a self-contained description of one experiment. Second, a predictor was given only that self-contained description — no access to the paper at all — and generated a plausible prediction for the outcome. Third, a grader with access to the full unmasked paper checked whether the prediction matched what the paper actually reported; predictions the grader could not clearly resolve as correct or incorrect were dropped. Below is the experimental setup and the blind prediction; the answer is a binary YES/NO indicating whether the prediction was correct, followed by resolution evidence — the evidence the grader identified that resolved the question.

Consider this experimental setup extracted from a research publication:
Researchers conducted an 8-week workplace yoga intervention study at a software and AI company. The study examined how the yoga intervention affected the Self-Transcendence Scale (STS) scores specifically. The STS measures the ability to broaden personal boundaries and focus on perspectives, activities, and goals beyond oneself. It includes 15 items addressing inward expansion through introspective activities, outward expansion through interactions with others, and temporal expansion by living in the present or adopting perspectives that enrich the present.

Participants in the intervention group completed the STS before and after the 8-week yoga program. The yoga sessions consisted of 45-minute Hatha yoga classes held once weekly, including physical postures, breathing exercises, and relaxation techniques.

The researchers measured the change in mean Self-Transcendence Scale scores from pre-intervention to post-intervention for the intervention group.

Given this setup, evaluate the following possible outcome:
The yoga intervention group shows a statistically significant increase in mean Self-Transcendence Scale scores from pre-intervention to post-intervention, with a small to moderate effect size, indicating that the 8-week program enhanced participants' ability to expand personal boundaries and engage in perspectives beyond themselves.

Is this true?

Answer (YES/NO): NO